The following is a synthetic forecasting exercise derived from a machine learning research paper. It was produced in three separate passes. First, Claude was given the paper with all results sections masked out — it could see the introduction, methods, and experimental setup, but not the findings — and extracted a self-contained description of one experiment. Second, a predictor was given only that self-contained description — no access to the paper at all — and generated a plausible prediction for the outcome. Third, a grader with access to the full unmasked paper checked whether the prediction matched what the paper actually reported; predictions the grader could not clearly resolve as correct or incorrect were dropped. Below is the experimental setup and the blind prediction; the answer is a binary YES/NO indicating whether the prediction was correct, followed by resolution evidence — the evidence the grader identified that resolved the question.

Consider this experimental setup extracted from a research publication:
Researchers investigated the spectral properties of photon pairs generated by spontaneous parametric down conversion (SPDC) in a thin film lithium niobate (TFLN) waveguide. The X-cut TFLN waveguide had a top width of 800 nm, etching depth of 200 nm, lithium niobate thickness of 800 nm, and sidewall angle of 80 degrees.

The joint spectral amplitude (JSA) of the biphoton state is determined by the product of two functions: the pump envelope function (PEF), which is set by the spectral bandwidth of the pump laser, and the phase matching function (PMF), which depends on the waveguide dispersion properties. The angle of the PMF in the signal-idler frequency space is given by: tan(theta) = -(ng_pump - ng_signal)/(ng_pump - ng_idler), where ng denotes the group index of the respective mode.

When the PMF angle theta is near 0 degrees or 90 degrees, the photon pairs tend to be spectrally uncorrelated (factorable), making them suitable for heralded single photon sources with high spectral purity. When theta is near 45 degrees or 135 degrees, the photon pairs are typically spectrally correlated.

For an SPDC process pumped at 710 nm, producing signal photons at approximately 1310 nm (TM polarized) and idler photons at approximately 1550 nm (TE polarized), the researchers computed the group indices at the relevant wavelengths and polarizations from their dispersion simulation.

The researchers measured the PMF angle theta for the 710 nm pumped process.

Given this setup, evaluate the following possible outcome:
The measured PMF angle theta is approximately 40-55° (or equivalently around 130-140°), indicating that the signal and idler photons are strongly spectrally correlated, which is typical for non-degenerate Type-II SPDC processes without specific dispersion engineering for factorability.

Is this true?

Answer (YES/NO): NO